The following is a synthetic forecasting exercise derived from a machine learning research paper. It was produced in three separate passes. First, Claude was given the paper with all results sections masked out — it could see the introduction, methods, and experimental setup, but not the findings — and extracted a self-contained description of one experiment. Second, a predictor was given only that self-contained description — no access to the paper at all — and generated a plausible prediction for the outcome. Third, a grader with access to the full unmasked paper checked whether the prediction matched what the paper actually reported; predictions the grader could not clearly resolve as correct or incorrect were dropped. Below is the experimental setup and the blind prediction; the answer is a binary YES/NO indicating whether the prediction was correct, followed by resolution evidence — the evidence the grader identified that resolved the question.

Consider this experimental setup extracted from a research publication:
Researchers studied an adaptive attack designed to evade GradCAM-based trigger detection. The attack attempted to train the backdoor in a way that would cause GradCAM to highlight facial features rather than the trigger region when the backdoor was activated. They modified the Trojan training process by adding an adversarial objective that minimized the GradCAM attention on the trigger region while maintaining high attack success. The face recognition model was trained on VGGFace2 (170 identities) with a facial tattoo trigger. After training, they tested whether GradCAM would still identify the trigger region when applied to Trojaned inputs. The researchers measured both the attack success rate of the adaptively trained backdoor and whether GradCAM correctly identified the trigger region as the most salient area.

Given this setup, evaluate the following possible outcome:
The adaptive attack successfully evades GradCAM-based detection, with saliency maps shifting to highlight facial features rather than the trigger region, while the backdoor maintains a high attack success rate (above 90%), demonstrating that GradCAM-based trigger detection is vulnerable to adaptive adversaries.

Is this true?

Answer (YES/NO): NO